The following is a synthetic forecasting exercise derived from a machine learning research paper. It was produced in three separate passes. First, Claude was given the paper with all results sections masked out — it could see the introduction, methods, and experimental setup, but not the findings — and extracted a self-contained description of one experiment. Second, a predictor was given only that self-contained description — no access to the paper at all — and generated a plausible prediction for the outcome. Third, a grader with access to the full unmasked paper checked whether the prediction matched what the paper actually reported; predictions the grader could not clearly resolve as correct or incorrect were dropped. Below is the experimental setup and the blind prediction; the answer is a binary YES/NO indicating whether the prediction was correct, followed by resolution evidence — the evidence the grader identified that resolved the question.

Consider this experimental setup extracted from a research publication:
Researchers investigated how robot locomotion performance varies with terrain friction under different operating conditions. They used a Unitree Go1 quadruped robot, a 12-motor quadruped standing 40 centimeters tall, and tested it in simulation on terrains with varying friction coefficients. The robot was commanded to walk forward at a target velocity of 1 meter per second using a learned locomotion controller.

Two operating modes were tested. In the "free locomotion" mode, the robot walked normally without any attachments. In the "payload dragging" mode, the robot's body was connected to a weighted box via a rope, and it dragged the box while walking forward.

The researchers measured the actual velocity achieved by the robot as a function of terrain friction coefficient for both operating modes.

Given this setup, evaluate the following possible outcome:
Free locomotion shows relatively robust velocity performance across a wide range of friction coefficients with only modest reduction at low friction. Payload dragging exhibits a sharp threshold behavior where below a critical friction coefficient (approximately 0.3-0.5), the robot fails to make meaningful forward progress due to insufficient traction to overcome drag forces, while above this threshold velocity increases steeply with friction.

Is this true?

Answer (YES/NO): NO